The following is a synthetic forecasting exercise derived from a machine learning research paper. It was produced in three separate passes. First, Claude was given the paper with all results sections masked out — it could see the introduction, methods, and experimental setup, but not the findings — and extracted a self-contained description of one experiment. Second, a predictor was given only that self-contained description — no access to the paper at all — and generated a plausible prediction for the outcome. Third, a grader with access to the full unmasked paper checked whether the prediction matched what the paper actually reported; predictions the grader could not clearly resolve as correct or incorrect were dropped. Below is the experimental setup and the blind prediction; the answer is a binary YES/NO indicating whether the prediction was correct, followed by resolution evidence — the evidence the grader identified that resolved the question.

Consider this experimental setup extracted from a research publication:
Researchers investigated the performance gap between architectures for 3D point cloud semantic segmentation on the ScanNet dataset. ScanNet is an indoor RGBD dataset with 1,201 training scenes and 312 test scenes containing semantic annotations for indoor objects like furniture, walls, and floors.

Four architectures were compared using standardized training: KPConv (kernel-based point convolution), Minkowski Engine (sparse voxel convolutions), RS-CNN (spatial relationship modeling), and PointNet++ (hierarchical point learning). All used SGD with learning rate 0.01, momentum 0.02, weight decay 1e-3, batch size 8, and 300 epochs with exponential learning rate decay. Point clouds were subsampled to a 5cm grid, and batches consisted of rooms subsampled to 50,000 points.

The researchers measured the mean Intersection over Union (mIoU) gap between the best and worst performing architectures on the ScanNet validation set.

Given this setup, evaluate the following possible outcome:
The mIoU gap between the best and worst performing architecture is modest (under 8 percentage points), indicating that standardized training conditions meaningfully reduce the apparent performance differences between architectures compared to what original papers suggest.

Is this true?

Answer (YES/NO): NO